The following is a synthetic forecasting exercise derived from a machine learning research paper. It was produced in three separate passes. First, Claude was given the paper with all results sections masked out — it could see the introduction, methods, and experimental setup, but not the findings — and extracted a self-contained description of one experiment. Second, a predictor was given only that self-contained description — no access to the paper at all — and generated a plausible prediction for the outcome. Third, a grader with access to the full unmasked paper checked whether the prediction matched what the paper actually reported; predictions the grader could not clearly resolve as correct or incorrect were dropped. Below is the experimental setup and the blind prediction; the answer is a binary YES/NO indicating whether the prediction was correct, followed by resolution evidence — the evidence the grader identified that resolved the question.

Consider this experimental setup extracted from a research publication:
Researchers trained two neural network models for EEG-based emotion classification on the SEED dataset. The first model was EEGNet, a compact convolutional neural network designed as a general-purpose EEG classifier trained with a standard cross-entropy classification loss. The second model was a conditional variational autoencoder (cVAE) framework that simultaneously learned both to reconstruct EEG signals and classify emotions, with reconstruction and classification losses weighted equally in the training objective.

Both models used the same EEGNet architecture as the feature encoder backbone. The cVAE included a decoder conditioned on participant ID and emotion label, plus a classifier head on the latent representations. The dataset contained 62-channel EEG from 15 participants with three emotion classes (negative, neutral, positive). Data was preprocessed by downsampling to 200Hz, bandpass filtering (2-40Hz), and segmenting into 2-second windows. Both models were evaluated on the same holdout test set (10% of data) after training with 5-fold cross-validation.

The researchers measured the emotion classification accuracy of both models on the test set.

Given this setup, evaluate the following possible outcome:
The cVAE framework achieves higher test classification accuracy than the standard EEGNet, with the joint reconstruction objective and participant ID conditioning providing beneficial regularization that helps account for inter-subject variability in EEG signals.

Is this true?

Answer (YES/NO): NO